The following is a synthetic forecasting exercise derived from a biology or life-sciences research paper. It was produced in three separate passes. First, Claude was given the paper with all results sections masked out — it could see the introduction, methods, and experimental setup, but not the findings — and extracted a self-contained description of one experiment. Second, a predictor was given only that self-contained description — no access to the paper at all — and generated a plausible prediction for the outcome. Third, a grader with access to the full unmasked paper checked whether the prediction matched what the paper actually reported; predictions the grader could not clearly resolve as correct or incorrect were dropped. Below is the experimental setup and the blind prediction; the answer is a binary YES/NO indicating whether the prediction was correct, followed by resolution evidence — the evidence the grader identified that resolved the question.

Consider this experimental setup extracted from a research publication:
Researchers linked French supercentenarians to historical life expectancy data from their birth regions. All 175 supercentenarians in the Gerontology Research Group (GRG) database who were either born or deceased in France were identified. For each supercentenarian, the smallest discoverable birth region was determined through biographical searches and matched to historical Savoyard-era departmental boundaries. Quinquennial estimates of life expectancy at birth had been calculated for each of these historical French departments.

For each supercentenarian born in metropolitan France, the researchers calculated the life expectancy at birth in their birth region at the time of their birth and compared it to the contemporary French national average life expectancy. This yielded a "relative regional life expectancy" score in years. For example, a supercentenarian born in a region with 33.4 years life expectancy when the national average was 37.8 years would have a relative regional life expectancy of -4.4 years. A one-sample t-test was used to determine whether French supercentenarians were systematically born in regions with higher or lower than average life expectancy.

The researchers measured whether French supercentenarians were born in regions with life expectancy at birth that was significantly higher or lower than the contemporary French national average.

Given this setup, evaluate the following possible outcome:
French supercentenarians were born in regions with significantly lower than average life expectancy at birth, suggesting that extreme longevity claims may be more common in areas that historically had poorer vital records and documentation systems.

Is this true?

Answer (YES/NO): NO